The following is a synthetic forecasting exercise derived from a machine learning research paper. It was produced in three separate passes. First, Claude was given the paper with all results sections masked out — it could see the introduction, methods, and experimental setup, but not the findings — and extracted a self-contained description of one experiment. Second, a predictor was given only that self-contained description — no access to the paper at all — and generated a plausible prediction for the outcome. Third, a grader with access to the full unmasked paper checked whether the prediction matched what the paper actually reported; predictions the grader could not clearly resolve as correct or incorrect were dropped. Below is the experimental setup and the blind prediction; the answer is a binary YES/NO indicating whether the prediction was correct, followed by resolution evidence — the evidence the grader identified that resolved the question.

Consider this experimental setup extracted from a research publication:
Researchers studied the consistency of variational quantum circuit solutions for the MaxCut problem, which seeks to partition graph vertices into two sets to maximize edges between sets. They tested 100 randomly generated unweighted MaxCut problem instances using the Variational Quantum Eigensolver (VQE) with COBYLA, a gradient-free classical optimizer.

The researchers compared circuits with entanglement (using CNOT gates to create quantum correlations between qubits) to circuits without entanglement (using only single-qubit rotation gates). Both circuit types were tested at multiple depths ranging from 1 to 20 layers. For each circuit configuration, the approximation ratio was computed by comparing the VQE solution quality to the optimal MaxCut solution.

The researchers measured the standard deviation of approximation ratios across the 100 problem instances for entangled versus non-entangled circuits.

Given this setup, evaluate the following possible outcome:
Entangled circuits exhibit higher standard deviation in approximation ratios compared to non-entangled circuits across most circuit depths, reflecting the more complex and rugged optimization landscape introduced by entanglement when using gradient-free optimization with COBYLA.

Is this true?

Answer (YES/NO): YES